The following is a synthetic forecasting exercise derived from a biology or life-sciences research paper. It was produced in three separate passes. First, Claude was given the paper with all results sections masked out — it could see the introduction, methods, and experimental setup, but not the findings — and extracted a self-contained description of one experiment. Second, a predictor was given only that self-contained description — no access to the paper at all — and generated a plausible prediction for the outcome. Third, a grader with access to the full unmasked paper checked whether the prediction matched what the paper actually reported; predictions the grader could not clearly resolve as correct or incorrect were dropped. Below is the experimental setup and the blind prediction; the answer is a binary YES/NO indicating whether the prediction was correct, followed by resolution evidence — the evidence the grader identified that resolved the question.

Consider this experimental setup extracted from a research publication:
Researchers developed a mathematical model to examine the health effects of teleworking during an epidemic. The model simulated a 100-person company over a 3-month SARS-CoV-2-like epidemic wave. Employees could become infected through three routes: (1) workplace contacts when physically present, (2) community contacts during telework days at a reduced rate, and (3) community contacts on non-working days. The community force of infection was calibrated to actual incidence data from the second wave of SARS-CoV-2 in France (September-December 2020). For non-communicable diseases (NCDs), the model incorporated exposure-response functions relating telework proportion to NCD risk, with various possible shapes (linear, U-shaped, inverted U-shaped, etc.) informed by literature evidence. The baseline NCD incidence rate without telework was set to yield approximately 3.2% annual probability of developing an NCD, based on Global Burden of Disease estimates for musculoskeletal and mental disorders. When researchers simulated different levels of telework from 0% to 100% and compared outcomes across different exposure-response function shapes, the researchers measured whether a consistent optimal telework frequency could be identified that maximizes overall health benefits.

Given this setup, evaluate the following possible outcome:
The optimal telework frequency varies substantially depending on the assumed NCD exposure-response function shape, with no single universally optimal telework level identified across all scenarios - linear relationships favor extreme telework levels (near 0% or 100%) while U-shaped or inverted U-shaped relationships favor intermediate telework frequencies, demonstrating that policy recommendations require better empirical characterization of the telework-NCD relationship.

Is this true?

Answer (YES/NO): NO